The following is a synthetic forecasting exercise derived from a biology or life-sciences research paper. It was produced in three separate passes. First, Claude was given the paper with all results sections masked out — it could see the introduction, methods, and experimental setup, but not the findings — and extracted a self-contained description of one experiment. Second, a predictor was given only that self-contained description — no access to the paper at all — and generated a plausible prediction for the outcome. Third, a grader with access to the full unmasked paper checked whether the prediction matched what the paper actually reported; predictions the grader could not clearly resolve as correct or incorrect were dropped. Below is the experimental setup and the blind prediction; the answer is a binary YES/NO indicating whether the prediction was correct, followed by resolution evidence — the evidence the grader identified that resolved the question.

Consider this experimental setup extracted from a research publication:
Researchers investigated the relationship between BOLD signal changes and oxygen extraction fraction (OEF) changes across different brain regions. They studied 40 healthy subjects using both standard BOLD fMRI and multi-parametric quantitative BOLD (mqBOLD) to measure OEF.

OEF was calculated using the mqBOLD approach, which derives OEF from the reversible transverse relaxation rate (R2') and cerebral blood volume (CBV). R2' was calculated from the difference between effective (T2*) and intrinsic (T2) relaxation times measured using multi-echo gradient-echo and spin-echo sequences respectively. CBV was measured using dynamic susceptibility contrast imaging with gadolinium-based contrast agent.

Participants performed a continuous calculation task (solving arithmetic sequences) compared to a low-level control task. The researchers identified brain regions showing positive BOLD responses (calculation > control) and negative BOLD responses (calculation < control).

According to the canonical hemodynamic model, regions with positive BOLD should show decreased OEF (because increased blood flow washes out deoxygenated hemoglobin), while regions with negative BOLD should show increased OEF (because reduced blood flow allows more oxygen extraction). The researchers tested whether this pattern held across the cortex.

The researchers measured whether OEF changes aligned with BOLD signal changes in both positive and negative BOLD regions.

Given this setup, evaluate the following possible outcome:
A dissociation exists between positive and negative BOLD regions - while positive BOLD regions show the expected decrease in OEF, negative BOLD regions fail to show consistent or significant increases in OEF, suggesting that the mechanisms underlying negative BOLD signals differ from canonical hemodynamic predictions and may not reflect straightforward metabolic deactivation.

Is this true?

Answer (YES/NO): YES